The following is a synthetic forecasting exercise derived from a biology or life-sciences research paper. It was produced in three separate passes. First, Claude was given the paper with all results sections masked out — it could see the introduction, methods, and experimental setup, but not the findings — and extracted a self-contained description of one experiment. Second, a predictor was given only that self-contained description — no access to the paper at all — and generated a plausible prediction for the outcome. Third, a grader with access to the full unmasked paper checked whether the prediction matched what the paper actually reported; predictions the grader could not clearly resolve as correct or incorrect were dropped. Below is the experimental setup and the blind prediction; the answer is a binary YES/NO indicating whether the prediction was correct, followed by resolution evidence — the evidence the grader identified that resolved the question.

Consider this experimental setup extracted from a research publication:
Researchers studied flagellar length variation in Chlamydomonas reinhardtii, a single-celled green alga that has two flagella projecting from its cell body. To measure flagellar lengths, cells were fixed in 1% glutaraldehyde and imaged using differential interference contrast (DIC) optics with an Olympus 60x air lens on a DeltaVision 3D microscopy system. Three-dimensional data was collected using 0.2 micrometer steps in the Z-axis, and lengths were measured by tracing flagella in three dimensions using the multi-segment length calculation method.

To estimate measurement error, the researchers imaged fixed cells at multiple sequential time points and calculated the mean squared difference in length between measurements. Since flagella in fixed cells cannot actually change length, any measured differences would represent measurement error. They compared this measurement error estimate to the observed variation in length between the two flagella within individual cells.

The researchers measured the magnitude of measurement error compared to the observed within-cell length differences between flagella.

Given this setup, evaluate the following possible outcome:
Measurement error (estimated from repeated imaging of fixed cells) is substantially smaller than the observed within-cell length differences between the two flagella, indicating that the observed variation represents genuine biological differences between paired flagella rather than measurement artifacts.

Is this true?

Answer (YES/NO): YES